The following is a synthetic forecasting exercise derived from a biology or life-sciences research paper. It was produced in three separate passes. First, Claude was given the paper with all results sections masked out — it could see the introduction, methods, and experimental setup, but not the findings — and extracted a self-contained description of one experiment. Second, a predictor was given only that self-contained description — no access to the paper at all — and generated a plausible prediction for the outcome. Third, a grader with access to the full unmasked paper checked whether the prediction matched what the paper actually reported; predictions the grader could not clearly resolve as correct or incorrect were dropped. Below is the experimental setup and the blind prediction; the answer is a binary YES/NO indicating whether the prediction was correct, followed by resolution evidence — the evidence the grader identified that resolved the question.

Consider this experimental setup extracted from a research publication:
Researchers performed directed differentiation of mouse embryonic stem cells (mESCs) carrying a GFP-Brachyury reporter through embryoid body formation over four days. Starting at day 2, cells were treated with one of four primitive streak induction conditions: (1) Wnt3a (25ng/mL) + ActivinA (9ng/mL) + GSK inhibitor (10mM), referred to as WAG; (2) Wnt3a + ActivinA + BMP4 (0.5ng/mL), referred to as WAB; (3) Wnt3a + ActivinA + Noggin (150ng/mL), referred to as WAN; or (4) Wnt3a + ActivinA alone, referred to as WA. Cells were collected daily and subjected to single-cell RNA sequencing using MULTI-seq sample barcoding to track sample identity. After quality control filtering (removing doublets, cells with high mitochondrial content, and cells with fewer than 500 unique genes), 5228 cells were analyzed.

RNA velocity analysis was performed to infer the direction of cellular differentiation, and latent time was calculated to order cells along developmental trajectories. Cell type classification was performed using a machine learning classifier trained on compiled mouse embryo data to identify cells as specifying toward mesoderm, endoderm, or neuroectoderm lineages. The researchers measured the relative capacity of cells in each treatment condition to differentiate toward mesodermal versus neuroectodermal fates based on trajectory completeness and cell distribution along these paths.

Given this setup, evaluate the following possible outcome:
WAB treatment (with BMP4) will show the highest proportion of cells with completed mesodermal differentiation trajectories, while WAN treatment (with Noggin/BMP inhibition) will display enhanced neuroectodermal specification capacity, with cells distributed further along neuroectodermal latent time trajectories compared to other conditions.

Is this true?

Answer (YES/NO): NO